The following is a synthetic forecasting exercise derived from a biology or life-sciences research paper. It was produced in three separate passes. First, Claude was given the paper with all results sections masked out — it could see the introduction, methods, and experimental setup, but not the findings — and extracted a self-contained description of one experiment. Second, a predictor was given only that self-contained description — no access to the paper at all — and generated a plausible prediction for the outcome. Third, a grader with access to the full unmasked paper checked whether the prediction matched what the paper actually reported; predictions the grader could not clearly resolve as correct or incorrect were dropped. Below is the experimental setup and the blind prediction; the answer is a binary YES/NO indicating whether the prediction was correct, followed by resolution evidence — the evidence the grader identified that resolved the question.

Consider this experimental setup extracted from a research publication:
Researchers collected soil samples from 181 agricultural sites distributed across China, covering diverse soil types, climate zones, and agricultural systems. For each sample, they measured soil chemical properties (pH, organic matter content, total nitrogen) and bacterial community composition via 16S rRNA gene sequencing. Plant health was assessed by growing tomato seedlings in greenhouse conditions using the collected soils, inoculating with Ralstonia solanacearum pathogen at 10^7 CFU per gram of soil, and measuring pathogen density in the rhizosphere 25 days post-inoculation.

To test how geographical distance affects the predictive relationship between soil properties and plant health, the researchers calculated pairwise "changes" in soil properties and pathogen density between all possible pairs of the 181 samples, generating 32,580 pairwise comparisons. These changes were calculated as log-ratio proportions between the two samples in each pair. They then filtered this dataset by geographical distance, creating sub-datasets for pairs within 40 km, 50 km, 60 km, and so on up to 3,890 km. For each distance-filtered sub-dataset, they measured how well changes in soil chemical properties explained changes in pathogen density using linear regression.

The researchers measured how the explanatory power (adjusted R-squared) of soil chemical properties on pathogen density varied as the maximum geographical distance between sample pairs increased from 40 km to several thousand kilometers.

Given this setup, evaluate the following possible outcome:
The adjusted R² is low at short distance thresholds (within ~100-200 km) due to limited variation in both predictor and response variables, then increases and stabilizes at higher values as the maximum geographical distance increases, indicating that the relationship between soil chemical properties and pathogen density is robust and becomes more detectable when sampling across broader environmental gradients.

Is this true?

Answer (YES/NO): NO